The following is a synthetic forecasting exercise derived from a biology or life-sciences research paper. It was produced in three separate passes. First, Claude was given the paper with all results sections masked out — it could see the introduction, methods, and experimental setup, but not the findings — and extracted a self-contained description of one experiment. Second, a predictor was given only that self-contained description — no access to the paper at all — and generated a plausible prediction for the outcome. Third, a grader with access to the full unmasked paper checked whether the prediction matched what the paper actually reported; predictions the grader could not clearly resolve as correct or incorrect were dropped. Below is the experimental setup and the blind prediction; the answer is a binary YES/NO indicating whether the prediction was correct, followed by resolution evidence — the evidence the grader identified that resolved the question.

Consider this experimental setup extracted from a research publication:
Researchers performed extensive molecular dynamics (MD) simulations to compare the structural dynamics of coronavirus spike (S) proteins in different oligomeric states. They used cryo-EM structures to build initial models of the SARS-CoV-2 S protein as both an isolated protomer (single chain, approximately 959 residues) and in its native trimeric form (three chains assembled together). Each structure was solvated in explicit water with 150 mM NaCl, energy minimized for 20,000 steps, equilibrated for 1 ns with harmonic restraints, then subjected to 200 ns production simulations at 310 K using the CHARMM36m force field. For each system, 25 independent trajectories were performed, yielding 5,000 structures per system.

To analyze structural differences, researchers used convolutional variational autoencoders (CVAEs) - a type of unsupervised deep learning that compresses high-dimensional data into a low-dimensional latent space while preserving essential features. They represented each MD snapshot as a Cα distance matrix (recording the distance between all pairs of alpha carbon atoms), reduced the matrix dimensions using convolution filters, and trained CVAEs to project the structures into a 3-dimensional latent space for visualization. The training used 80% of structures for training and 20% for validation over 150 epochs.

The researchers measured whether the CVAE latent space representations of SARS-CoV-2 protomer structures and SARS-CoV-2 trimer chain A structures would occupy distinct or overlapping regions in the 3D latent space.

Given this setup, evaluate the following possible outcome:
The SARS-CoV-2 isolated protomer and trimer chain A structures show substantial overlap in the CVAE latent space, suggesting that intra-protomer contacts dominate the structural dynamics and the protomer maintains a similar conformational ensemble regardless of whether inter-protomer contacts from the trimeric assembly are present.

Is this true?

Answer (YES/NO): NO